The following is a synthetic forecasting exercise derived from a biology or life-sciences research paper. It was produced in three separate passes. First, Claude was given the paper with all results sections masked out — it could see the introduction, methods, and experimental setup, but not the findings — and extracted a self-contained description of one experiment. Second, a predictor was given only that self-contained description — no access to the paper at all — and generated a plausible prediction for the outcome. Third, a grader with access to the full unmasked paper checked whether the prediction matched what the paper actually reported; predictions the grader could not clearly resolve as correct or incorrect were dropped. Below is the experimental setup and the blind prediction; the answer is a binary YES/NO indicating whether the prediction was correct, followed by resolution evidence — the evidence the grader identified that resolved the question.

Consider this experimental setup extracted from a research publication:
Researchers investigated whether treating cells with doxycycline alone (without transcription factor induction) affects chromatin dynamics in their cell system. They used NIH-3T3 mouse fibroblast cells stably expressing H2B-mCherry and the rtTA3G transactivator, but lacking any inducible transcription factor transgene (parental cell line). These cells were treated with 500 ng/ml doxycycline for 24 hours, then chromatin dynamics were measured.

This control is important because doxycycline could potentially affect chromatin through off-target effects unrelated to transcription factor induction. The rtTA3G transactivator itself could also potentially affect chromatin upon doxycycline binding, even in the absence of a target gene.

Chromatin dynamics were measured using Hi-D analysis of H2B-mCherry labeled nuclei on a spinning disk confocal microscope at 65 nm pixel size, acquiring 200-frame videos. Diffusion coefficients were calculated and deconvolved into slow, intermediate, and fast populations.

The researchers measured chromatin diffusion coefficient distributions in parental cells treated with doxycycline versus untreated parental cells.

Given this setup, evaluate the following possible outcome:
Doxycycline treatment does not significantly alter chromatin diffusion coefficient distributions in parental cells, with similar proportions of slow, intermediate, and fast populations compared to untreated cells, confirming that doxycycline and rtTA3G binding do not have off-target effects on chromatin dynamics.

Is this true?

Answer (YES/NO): YES